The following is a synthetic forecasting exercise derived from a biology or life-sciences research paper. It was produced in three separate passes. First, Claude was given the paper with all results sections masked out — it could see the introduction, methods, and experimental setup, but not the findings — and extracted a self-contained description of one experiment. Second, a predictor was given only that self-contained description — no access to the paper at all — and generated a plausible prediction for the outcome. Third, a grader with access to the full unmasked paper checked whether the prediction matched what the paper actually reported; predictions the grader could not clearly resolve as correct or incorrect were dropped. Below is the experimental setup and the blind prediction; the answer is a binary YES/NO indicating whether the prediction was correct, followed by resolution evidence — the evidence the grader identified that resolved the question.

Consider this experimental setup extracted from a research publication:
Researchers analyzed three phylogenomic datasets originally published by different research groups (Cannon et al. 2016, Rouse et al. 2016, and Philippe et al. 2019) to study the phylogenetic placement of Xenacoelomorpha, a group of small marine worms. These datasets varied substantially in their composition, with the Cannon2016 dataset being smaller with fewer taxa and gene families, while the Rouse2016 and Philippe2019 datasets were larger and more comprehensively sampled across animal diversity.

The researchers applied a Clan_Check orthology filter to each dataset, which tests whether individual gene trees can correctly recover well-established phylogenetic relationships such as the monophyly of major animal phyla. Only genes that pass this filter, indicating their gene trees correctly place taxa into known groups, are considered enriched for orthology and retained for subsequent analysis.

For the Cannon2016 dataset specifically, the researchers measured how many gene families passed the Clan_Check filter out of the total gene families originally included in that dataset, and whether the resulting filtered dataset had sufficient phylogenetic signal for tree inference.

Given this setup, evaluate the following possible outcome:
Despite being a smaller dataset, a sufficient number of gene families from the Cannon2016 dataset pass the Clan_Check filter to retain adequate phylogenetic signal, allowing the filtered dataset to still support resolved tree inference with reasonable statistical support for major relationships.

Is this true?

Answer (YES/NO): NO